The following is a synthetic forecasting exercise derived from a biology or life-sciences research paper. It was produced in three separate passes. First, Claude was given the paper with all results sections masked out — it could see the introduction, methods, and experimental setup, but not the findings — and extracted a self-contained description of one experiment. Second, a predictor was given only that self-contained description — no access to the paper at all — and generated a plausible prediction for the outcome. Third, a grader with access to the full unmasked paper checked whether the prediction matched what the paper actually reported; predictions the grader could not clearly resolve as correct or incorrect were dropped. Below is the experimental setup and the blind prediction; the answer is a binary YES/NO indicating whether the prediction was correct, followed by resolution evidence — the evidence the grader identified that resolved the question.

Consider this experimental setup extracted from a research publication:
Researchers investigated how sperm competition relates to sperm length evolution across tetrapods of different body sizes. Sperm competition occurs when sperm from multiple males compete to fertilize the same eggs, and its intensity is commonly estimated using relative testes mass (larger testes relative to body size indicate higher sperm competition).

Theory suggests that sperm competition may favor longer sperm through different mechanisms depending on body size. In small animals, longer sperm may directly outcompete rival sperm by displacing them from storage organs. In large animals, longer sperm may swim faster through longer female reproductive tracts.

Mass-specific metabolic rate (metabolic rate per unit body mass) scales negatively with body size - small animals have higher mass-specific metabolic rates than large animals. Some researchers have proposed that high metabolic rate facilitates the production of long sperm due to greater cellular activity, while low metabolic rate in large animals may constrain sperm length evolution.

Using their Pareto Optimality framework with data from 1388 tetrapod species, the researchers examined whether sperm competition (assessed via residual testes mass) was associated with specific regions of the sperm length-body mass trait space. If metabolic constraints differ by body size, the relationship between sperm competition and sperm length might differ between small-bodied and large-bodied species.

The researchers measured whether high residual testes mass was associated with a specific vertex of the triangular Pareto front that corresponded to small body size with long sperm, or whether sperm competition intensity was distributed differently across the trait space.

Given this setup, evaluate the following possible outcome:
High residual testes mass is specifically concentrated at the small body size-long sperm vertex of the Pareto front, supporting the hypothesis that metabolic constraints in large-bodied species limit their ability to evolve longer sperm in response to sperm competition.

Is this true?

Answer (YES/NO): NO